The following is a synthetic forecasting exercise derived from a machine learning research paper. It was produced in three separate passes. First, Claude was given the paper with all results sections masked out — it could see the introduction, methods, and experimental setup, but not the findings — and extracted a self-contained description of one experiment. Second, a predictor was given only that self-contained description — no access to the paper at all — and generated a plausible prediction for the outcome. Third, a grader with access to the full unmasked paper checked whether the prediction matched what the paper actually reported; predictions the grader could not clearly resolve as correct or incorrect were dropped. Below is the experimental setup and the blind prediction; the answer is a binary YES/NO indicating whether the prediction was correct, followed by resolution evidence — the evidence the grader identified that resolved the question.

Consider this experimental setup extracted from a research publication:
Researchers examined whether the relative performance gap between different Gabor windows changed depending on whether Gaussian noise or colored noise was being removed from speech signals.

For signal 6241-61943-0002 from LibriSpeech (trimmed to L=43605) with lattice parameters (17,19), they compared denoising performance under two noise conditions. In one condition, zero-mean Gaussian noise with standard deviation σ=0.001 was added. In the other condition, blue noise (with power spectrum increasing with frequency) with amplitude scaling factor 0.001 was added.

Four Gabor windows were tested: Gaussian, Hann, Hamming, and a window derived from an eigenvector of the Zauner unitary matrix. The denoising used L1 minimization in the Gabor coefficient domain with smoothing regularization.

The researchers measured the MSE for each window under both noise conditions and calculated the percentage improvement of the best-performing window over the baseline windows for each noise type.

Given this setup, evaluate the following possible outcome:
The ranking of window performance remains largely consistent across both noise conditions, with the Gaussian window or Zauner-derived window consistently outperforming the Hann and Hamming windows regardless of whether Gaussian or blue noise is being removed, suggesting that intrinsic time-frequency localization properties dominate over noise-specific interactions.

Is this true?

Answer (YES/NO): NO